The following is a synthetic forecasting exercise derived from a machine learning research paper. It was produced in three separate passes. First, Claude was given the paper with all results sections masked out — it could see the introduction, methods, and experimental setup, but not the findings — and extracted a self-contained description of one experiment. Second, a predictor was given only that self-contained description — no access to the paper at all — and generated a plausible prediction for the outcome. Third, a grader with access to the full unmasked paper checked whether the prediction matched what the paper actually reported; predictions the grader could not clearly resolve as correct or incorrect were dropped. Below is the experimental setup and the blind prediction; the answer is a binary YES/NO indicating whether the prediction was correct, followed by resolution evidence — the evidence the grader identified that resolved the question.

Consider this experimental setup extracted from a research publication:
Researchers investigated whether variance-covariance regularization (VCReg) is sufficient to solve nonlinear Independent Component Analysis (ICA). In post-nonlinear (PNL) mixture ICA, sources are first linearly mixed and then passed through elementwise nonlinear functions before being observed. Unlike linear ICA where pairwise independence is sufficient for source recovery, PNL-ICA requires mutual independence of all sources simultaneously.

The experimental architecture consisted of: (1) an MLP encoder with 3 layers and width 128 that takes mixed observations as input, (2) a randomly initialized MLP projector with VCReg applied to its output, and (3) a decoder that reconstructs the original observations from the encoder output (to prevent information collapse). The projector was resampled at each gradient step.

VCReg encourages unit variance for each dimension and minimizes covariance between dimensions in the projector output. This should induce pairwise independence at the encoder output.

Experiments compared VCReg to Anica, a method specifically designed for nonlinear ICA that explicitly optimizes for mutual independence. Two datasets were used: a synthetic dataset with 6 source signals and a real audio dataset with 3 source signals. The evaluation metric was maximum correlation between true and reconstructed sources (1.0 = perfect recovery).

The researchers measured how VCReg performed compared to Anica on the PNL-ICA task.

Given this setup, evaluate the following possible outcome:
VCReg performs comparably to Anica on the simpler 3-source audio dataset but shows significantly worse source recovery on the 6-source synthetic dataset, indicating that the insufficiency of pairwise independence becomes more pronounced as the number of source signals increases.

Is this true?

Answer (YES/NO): NO